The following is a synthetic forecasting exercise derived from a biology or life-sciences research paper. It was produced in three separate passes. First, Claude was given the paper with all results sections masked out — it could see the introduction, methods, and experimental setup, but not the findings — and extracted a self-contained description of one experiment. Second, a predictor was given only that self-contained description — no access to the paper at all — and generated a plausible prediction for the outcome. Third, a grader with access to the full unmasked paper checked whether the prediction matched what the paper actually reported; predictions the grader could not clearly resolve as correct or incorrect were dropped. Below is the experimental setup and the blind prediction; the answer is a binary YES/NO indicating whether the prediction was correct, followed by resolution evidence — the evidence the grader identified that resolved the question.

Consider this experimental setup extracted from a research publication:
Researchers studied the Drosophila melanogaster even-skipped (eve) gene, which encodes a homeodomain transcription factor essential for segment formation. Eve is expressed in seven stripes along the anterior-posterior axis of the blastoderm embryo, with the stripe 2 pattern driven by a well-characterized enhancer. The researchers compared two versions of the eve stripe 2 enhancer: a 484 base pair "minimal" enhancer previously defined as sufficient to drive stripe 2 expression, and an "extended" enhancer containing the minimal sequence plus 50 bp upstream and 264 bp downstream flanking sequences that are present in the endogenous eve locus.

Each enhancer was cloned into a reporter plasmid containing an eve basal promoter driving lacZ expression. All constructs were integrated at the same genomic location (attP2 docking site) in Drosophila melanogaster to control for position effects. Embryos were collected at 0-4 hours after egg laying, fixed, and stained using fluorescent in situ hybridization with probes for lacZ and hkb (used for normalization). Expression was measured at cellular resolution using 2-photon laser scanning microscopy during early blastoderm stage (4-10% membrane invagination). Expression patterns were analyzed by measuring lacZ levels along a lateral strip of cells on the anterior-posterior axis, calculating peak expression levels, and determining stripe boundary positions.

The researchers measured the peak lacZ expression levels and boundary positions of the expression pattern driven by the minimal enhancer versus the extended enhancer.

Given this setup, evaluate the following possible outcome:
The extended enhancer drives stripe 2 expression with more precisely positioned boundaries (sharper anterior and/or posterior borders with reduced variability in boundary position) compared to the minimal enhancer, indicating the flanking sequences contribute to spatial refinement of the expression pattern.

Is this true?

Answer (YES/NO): NO